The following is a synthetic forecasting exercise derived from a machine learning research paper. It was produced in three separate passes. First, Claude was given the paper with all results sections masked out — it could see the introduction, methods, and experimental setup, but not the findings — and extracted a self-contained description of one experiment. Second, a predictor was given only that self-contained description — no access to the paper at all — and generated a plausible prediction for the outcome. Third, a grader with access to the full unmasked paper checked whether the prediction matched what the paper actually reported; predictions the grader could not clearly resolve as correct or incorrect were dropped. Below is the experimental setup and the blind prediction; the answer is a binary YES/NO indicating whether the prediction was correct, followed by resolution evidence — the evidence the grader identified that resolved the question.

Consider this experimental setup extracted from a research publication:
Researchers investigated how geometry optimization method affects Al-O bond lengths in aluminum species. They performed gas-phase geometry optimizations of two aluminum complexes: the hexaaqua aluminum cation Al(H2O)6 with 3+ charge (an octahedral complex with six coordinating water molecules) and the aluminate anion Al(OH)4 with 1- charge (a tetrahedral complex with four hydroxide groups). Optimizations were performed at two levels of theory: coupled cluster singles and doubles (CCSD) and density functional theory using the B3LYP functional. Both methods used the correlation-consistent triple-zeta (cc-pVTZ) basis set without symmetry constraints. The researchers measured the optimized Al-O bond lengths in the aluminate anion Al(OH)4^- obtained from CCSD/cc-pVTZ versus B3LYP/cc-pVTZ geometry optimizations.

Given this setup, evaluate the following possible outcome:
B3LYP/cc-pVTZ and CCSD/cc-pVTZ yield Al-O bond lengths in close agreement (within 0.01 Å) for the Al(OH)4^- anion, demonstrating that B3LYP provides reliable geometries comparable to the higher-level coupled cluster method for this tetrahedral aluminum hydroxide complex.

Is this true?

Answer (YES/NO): YES